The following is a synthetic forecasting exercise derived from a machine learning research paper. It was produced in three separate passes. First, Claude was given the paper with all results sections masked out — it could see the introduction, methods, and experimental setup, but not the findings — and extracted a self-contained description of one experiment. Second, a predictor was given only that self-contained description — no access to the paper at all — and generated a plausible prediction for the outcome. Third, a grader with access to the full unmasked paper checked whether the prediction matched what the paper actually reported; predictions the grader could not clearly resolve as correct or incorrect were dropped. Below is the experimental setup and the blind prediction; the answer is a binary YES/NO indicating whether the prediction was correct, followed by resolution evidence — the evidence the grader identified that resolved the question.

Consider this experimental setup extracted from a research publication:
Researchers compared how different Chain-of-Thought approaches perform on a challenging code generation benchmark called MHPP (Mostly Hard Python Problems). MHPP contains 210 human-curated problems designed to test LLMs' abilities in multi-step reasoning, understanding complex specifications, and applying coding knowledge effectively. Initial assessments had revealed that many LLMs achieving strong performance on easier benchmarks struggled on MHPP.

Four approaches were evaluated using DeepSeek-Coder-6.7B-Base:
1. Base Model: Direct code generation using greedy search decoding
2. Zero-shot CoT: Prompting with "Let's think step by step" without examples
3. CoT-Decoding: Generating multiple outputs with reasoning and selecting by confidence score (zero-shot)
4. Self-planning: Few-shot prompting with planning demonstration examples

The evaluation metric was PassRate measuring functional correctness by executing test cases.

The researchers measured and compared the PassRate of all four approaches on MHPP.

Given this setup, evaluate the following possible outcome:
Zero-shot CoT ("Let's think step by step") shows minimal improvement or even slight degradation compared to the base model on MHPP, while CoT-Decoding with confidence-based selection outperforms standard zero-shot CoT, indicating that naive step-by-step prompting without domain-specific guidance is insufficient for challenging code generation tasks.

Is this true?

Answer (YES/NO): NO